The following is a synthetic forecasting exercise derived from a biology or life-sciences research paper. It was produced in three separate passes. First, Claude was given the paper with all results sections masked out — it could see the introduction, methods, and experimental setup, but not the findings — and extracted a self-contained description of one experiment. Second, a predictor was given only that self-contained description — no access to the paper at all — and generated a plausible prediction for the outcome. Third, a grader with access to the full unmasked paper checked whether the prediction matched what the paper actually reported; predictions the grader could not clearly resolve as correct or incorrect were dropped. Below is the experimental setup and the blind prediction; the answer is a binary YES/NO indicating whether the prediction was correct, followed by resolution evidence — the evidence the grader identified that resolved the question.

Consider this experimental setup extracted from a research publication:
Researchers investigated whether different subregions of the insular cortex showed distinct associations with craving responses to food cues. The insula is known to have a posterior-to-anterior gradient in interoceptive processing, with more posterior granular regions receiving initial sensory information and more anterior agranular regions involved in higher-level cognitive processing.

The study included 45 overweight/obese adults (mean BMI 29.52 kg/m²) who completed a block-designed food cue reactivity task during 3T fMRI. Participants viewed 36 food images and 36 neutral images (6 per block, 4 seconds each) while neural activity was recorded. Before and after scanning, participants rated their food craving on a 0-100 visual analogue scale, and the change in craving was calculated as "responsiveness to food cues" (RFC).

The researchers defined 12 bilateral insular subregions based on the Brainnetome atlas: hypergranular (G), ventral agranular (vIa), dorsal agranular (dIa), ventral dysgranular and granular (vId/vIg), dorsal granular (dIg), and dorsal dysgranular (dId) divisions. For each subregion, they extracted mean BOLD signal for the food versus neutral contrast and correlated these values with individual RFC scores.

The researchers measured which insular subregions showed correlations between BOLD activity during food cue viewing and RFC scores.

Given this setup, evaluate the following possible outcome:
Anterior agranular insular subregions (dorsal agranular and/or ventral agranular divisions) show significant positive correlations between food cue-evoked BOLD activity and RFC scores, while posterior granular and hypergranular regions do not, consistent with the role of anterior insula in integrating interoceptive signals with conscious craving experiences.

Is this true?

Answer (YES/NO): YES